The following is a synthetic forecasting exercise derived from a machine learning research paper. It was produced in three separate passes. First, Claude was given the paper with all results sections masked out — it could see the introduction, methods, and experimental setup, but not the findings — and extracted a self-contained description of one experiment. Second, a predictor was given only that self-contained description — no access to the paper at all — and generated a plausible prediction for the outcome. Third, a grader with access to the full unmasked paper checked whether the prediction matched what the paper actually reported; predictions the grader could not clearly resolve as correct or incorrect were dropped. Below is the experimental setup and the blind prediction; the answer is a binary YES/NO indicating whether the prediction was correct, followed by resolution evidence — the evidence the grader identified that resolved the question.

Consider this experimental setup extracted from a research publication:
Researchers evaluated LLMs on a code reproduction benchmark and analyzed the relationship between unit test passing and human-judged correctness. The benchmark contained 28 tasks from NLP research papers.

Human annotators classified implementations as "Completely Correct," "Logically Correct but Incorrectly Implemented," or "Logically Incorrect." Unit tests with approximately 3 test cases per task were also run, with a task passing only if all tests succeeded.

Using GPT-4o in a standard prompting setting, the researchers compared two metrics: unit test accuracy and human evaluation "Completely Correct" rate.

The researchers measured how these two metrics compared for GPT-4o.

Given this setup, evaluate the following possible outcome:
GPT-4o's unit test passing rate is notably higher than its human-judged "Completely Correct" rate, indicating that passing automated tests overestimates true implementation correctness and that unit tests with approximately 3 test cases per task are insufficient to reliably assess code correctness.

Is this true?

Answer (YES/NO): NO